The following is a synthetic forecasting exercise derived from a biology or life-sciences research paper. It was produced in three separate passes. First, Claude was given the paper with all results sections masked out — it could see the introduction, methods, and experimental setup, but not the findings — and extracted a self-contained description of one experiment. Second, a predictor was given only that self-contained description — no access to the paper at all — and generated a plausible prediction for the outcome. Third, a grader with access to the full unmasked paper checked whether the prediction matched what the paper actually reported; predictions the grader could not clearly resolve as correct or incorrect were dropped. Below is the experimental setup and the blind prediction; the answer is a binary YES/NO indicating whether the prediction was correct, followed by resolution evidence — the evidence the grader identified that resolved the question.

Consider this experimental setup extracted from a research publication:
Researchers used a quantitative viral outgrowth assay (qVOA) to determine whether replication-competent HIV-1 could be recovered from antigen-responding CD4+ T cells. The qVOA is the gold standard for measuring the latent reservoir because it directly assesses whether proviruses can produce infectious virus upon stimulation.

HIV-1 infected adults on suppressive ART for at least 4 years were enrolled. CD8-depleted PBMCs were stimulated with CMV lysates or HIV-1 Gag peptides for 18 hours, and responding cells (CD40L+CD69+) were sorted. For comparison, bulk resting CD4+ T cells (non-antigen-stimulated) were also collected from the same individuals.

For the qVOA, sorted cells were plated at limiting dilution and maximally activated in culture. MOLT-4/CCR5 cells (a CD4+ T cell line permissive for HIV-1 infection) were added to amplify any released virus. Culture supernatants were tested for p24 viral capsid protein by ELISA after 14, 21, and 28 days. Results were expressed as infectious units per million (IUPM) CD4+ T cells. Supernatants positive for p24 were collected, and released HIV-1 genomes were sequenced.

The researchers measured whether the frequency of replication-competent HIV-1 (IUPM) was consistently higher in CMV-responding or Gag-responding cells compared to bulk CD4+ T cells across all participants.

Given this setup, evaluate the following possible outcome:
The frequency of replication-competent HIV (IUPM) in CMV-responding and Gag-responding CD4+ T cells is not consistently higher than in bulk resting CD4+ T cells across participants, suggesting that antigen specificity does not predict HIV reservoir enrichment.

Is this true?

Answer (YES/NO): YES